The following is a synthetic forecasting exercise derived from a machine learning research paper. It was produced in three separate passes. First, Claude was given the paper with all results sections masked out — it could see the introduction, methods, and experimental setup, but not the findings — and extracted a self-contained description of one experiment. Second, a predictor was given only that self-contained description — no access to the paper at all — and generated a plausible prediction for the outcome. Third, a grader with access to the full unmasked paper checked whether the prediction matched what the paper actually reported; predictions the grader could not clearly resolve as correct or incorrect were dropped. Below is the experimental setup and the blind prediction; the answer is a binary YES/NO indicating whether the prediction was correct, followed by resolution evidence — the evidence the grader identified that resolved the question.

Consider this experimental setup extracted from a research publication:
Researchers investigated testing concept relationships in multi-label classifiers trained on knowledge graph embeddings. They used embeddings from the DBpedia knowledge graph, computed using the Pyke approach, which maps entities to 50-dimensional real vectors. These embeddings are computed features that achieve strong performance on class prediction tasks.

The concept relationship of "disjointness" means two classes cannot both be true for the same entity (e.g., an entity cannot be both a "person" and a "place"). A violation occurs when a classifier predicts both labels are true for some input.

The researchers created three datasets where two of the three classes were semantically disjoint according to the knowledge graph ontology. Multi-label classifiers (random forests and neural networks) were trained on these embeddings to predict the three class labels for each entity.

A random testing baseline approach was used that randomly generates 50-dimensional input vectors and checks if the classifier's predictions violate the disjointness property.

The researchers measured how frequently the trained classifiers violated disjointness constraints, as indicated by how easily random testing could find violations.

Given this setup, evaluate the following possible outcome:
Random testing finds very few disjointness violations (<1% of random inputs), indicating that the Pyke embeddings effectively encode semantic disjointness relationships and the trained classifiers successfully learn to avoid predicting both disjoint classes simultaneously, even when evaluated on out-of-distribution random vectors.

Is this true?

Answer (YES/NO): NO